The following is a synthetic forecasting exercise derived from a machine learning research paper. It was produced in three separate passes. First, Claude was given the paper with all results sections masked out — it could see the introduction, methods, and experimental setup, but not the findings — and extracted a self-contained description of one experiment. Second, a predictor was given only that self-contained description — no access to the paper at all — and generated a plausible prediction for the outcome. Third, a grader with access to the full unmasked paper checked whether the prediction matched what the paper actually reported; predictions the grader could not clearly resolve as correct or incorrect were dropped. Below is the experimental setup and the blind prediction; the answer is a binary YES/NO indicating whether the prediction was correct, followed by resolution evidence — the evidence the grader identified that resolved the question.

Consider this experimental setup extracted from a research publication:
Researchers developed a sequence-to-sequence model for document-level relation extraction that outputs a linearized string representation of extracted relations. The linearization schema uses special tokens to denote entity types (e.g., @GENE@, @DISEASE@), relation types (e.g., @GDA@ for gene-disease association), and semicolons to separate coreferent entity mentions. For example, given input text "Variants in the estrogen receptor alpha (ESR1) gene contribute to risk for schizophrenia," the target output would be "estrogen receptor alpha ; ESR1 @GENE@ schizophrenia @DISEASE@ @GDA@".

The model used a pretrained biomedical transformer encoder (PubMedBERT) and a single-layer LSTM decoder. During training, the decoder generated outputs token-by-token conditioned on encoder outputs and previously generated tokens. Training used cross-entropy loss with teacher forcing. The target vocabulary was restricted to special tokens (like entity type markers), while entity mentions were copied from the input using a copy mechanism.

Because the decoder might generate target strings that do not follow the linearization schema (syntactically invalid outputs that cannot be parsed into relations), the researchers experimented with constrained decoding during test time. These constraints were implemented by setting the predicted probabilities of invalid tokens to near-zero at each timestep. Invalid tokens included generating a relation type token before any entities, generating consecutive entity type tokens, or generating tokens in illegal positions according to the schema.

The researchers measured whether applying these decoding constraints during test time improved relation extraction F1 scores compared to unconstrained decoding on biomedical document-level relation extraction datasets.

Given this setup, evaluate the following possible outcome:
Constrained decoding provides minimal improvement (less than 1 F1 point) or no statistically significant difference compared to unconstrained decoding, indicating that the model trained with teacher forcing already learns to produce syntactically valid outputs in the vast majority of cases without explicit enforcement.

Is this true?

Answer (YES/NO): YES